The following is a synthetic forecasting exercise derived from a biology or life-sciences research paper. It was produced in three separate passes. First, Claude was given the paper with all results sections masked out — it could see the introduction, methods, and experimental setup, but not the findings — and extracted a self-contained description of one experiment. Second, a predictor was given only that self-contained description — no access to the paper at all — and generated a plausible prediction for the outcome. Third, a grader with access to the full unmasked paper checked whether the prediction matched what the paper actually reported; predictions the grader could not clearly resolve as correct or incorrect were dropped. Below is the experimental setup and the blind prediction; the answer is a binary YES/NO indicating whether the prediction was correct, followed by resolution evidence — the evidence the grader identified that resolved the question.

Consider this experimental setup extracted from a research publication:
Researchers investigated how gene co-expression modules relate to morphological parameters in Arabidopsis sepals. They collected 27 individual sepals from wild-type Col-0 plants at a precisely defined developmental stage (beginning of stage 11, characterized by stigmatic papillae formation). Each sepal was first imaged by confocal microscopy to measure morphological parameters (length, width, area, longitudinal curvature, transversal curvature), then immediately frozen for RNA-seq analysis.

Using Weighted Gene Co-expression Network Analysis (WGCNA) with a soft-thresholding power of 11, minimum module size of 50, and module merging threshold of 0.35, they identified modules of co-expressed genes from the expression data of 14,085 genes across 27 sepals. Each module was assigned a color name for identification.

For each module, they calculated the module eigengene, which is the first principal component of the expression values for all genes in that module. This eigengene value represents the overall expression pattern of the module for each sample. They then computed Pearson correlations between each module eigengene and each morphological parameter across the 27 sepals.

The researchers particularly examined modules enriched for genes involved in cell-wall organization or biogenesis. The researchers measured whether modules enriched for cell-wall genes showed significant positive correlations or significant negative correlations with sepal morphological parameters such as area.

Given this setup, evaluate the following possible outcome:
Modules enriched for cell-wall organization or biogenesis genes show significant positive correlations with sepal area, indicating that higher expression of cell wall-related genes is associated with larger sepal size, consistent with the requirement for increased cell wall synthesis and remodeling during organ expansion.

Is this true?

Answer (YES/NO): NO